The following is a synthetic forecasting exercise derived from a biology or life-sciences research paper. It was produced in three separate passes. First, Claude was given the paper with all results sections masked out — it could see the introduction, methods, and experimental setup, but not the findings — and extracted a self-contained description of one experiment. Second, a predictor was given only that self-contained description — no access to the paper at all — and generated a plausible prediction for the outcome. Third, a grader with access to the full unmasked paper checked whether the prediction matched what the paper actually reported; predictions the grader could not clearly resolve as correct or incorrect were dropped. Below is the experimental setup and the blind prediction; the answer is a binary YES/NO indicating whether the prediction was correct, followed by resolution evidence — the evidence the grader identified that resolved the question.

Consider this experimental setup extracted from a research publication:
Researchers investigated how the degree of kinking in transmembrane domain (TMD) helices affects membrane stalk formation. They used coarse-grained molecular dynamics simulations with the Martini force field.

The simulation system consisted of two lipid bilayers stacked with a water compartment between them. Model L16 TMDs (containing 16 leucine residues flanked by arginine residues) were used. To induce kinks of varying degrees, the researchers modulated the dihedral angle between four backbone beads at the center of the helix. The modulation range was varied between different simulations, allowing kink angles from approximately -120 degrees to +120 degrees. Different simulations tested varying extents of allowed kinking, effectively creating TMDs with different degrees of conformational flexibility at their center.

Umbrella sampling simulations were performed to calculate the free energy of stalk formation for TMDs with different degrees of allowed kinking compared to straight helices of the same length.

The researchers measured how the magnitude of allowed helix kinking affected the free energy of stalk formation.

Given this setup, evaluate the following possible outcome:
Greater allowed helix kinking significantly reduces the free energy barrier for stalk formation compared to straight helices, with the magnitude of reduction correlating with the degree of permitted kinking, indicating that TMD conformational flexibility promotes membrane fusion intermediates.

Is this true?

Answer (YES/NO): NO